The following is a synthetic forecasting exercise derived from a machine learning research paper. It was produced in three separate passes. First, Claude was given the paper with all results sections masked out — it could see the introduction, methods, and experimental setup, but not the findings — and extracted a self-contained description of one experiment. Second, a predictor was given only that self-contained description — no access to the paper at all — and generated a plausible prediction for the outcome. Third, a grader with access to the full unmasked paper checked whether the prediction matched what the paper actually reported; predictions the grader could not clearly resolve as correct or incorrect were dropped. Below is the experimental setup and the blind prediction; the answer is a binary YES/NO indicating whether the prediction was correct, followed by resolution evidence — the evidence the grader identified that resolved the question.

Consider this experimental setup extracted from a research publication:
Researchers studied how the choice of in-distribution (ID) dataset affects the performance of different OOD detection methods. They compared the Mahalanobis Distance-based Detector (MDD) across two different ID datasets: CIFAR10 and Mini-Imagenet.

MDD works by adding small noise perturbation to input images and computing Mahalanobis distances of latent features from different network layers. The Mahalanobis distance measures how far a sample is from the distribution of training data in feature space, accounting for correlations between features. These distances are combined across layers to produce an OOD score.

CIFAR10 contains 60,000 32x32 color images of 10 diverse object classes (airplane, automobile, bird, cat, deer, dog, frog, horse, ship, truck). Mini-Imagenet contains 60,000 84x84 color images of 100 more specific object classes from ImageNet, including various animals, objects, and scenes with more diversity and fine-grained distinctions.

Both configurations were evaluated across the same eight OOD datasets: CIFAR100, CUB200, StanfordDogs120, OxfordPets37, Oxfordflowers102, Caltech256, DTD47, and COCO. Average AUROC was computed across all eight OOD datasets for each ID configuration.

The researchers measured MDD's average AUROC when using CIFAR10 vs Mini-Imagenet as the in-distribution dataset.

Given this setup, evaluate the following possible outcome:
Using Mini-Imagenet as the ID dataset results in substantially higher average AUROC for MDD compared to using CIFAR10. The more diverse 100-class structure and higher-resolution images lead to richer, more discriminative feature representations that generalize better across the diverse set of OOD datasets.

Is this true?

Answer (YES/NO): NO